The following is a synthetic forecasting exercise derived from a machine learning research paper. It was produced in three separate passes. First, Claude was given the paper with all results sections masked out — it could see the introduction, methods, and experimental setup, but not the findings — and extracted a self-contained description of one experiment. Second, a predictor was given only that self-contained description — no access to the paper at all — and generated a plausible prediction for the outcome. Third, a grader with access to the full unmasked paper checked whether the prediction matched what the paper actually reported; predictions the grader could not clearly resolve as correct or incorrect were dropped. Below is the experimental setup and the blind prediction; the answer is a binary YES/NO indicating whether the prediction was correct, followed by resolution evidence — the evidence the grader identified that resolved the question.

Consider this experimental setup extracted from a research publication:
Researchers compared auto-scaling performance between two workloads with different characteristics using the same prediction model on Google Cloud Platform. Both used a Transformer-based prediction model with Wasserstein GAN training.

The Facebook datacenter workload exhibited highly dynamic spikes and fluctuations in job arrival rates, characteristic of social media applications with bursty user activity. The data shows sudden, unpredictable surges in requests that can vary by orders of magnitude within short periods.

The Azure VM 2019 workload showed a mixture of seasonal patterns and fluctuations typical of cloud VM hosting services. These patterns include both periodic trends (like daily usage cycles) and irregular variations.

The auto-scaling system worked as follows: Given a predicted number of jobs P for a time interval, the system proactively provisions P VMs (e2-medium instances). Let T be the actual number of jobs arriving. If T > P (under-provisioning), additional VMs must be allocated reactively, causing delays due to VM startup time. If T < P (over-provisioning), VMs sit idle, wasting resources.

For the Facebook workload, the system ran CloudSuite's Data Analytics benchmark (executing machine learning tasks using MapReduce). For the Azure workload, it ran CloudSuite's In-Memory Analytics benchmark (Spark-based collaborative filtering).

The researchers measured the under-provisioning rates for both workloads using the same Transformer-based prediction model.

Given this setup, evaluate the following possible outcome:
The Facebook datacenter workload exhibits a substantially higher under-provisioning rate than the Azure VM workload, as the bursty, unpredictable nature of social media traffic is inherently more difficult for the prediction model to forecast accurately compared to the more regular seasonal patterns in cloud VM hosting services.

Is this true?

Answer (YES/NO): YES